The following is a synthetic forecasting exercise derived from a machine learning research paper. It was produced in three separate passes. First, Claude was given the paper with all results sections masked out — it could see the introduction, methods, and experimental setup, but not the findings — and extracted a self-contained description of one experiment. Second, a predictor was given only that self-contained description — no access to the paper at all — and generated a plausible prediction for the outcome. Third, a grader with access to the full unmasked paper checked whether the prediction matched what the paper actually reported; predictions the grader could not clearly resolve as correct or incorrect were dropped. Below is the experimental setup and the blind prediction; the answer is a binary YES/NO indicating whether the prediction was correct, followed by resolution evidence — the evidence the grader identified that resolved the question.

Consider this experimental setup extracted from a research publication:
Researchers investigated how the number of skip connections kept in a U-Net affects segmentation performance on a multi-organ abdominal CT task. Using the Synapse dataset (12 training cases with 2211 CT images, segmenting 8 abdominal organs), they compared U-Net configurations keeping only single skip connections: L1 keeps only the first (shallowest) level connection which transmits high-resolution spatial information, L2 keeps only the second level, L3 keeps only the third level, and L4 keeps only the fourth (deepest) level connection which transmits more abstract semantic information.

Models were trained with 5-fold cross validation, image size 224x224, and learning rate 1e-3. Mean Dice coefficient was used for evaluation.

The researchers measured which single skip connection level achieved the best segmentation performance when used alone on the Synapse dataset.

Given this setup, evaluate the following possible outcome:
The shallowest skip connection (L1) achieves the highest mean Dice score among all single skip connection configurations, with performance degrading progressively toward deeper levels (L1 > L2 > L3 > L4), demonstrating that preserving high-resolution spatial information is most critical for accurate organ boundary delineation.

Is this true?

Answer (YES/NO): NO